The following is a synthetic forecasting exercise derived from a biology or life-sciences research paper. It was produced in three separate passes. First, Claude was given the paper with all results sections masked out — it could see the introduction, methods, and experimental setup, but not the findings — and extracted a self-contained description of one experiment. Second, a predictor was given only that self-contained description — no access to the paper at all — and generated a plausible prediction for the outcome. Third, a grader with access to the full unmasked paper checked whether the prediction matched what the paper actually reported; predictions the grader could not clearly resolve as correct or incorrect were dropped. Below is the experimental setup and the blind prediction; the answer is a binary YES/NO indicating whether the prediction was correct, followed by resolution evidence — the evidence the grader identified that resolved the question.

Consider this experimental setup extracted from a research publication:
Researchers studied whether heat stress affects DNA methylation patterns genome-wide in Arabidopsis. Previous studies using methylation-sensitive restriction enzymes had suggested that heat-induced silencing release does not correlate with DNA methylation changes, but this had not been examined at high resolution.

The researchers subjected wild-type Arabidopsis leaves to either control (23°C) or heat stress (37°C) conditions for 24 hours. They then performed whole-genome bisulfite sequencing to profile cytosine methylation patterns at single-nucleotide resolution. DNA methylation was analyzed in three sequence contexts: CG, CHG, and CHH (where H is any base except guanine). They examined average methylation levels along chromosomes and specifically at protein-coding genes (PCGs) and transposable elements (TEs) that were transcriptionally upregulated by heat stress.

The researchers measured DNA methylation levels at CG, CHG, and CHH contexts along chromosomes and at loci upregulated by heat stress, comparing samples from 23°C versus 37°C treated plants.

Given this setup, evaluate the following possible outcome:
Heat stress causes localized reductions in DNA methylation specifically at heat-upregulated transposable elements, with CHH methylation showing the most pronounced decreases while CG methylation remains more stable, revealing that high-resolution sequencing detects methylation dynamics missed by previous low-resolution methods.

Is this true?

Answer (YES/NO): NO